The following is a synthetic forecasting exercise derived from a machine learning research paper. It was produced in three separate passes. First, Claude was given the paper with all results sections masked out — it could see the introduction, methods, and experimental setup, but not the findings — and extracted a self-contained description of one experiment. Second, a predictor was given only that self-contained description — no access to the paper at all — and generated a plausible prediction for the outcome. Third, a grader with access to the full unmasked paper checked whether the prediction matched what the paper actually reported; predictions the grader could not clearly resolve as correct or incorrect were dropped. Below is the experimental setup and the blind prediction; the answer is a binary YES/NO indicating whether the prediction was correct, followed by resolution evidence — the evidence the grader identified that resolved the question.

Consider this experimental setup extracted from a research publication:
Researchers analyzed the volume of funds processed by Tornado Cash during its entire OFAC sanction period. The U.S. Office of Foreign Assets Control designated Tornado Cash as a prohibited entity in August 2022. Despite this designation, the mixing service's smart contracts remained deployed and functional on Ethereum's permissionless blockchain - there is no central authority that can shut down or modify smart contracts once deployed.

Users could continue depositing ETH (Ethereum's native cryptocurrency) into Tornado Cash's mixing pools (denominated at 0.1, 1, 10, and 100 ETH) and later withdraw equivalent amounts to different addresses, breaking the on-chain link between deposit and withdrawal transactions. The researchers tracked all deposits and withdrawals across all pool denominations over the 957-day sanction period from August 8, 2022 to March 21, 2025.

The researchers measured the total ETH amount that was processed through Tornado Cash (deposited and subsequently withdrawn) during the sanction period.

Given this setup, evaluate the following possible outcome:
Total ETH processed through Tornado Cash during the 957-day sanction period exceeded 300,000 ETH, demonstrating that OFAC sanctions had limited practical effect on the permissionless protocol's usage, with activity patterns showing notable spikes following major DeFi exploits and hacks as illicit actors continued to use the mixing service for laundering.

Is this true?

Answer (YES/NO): YES